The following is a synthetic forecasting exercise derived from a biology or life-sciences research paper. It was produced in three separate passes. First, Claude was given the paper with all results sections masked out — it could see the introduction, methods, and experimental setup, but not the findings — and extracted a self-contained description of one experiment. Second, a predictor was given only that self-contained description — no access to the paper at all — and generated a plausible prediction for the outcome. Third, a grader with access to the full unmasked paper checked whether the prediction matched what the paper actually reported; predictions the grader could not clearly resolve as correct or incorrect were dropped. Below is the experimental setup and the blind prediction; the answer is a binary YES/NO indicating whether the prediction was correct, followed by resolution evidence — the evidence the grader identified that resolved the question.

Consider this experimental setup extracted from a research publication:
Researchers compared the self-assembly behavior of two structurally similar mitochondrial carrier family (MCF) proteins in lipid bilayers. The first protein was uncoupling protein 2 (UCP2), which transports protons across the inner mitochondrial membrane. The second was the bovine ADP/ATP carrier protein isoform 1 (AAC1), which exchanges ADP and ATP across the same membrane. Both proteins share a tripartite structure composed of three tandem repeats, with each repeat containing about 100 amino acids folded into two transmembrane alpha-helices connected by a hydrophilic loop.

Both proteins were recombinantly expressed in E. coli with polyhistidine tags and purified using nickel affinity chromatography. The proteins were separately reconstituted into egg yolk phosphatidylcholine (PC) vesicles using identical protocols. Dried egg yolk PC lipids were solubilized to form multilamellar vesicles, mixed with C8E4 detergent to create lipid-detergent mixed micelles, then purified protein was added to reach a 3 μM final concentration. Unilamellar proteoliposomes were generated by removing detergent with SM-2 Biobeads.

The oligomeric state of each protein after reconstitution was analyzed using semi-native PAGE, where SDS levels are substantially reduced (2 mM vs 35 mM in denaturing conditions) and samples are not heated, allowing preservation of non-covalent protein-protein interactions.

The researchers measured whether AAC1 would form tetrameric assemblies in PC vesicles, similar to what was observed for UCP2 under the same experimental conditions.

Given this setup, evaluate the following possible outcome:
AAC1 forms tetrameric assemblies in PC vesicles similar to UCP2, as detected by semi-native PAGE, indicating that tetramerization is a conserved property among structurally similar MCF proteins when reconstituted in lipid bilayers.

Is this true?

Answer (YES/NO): NO